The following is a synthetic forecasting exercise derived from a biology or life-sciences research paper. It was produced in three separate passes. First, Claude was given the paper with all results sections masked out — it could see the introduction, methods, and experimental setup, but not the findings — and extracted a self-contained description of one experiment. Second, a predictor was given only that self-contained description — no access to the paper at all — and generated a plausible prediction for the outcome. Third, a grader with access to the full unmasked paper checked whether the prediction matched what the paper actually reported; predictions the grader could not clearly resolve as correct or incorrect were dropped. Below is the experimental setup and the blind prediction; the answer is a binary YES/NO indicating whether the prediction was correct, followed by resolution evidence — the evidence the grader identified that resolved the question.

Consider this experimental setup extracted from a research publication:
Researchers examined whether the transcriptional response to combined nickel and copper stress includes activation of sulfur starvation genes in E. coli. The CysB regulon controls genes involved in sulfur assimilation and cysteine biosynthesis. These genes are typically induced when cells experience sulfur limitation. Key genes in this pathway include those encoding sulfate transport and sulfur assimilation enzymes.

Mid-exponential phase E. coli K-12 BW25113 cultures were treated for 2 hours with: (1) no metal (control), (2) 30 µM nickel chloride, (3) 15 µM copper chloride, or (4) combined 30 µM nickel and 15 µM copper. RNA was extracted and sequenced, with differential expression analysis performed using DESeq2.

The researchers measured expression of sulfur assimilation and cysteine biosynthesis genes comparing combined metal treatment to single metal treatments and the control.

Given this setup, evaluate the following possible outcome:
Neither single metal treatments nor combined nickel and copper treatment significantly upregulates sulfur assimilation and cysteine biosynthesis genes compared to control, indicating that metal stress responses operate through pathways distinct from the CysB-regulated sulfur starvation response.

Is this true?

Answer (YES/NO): NO